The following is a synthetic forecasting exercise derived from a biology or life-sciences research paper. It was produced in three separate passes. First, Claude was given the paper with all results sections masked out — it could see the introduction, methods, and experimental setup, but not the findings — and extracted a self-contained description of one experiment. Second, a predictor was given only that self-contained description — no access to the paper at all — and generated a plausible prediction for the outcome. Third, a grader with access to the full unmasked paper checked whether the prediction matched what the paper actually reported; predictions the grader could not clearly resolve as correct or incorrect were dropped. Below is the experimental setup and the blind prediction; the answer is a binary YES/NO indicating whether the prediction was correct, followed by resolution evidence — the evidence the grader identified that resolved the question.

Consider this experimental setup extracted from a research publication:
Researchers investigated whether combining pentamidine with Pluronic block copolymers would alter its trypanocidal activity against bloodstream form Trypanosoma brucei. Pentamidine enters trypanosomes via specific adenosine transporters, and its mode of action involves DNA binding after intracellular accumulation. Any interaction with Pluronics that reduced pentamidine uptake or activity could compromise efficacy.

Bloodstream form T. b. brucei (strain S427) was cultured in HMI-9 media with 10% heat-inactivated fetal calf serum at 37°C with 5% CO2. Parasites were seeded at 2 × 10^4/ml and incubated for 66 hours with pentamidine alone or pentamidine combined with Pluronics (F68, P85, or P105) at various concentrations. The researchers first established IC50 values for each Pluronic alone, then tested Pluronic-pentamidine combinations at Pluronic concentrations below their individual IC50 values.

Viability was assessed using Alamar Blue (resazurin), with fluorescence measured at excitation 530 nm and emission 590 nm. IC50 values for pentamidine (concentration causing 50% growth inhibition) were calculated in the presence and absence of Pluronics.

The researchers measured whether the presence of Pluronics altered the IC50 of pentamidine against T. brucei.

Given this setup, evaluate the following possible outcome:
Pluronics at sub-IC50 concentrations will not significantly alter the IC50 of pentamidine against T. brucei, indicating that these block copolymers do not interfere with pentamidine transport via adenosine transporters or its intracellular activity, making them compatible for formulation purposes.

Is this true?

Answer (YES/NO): NO